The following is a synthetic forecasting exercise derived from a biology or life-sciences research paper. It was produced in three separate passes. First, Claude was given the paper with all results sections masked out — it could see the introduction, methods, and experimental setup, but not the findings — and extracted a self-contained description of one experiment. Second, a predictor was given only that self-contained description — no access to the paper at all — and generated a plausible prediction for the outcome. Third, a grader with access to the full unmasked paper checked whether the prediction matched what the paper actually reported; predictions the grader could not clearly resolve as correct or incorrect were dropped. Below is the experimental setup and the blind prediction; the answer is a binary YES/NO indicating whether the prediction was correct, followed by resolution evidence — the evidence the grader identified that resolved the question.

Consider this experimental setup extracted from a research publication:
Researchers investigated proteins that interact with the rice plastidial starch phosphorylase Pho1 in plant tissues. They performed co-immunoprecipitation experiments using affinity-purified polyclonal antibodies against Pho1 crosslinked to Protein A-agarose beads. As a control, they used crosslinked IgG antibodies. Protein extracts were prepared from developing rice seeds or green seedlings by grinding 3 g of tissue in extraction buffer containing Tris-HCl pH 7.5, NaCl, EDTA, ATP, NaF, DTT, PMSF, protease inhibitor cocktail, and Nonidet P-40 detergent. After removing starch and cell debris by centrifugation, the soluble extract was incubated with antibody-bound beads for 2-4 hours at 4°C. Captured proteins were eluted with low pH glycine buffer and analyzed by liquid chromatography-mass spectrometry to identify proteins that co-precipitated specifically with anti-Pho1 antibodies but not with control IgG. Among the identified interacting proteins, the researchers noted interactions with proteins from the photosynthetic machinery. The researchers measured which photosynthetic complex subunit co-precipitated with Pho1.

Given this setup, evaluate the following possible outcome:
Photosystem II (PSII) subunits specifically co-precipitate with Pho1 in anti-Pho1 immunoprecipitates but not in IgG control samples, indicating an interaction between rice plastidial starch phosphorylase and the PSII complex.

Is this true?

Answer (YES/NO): NO